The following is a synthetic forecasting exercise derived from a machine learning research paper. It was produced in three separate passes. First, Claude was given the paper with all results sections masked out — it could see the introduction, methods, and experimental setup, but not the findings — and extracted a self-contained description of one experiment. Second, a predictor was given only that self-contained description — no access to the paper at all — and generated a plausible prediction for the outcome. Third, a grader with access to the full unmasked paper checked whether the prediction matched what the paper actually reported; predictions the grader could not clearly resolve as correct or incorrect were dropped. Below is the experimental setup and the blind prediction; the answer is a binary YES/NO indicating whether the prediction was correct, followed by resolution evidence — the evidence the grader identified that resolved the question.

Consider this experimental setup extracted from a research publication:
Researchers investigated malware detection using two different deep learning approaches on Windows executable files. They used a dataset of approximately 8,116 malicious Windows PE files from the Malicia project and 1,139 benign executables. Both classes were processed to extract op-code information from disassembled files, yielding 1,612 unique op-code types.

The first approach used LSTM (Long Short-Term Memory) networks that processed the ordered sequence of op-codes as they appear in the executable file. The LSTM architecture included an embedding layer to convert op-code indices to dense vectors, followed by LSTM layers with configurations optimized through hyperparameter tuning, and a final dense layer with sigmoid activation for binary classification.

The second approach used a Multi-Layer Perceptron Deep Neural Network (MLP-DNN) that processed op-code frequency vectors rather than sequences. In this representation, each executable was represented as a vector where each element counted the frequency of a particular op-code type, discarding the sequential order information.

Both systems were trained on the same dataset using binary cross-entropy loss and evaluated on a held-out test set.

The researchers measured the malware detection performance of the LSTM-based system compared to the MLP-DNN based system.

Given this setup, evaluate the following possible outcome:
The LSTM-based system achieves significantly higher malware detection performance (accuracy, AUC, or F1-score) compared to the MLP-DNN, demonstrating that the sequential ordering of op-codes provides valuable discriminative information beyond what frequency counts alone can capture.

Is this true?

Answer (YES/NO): NO